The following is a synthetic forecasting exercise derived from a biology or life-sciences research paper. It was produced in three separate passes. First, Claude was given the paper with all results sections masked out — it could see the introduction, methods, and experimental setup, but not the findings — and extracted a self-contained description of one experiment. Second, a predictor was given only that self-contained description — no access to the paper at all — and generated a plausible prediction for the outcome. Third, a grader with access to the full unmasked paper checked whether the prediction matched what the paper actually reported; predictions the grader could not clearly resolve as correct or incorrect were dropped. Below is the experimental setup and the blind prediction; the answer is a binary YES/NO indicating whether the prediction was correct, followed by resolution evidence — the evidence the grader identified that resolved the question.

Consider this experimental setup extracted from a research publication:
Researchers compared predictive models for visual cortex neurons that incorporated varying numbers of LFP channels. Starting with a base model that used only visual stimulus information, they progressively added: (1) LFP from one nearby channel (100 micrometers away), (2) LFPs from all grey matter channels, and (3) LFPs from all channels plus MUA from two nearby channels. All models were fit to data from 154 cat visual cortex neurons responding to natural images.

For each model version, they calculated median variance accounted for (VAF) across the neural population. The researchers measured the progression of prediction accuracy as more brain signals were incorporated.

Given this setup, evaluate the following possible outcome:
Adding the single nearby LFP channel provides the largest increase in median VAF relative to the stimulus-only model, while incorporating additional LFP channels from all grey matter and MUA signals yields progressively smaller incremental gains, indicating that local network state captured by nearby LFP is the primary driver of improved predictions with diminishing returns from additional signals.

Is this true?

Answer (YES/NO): YES